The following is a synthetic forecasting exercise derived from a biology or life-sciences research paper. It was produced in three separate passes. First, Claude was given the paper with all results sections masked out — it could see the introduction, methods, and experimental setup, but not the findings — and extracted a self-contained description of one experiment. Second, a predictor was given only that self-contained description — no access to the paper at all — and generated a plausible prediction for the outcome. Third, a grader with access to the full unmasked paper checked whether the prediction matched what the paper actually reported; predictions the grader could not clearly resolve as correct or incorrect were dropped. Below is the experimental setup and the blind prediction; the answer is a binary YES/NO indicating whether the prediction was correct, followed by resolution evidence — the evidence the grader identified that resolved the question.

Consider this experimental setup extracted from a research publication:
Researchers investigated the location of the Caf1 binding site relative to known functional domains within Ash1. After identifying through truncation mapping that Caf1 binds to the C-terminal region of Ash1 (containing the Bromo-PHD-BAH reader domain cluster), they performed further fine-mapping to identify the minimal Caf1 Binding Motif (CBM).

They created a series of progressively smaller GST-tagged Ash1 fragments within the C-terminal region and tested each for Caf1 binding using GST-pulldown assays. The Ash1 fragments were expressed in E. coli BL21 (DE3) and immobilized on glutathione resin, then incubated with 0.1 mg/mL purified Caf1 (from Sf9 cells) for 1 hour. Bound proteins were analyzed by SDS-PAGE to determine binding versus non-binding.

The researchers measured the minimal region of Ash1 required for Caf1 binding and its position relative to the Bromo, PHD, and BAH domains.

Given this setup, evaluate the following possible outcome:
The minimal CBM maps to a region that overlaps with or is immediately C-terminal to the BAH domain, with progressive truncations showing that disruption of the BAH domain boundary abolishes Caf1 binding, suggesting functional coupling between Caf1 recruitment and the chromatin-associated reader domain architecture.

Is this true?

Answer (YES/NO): NO